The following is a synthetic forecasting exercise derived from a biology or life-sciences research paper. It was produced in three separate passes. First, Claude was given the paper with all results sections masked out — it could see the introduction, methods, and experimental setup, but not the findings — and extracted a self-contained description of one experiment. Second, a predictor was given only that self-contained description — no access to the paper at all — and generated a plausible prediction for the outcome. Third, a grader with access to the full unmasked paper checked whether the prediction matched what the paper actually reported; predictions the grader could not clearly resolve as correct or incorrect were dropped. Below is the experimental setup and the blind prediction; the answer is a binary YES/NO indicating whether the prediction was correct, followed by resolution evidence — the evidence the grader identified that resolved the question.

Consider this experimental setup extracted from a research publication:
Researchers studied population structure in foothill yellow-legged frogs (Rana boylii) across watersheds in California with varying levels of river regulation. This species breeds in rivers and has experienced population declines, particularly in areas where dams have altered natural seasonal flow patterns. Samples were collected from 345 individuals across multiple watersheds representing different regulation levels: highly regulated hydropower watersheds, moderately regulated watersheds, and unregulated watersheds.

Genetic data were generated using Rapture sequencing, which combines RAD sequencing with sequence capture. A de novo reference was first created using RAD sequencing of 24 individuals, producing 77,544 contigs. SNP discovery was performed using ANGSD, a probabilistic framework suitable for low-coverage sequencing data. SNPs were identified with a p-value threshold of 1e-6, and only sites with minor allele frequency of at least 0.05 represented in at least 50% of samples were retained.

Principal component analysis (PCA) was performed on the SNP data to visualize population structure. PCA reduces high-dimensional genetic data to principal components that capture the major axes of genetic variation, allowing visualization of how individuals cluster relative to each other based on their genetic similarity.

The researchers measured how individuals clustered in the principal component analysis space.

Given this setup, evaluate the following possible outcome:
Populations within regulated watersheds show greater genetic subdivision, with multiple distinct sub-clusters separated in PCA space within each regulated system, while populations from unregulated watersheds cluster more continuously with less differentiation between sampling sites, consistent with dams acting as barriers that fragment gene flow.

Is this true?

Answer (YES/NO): YES